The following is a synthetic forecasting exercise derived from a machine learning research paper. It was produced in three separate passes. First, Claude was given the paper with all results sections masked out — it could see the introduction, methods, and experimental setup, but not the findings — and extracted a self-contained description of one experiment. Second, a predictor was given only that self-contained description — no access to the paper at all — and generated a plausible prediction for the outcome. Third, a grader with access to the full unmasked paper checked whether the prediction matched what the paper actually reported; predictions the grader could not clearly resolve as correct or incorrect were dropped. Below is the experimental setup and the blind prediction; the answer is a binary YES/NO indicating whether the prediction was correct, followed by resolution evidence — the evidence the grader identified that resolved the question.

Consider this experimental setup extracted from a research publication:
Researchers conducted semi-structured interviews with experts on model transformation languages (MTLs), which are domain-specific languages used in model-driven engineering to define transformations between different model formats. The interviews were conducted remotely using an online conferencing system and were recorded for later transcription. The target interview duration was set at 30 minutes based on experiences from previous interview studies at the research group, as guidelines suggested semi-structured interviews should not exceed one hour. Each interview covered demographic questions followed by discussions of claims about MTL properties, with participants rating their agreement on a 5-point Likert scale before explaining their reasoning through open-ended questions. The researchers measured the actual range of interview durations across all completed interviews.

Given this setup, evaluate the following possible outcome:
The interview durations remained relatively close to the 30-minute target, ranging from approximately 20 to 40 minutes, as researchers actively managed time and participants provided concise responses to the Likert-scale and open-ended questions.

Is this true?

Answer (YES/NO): NO